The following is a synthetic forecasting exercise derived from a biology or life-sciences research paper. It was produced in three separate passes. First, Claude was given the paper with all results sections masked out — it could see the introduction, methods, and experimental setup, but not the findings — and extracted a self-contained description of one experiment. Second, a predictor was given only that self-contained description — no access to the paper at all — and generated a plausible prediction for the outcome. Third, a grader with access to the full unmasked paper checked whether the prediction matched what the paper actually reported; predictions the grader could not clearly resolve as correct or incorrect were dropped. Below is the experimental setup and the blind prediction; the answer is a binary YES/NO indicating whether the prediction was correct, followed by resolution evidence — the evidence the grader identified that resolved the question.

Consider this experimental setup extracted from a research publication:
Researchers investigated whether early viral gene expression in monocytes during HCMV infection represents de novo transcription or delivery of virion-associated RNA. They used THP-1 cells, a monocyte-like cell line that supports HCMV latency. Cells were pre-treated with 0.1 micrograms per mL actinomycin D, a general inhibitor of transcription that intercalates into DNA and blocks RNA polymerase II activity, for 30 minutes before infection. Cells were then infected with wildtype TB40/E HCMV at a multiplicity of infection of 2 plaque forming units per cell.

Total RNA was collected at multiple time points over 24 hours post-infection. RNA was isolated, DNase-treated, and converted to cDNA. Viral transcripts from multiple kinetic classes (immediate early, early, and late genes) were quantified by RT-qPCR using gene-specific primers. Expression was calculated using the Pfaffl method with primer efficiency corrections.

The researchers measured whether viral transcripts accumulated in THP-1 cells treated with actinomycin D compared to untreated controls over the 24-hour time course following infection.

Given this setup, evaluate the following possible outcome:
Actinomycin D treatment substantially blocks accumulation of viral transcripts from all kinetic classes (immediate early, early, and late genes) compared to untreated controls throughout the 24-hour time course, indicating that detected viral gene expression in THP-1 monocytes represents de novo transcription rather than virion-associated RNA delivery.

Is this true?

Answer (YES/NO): YES